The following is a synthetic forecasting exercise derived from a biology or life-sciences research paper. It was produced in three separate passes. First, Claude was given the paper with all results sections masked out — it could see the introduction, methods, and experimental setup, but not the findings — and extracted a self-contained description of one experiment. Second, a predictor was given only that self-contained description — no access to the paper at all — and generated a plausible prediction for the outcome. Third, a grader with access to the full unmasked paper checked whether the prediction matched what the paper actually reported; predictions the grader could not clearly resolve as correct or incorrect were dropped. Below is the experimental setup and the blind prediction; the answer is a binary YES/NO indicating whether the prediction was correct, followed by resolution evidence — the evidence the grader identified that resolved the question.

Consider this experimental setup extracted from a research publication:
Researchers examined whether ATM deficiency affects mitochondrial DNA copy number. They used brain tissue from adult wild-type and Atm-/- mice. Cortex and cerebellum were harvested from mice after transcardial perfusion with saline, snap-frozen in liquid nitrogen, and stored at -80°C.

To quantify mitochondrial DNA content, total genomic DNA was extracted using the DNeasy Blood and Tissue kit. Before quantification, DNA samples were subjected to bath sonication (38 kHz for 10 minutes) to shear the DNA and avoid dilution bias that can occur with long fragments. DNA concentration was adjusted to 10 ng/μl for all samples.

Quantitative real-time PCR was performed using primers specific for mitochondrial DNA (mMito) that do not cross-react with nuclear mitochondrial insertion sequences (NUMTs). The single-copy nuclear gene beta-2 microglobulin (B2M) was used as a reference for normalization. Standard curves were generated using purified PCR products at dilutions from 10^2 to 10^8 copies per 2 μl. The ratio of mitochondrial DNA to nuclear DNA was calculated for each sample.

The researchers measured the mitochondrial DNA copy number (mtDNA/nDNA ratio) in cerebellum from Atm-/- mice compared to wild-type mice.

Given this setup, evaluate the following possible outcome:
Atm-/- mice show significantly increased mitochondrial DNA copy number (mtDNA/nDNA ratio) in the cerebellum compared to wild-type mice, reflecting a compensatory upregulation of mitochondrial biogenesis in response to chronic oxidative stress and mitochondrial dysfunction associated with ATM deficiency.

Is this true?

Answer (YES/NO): NO